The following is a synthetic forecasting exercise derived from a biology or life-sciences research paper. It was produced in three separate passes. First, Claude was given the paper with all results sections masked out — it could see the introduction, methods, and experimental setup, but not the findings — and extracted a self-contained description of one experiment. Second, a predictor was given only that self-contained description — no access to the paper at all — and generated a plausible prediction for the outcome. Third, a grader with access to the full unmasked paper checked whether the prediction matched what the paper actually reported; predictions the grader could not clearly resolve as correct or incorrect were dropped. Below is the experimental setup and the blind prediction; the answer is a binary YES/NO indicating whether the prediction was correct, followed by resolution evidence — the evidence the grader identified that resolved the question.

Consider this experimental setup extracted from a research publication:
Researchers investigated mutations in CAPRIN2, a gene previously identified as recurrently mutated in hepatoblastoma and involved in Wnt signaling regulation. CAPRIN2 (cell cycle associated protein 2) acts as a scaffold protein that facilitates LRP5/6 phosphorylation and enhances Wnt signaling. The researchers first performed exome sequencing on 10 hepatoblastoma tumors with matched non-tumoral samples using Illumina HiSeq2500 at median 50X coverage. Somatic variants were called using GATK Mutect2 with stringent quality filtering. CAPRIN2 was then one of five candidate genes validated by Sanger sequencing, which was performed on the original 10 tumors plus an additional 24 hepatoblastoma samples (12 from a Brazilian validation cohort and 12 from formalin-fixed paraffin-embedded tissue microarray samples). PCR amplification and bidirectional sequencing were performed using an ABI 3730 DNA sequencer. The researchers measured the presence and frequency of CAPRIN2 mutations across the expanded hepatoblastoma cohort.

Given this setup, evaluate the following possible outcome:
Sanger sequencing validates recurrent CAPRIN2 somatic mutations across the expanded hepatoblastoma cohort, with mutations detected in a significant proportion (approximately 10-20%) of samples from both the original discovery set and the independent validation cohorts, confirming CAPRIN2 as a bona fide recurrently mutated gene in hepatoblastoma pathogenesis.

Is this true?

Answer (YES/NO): NO